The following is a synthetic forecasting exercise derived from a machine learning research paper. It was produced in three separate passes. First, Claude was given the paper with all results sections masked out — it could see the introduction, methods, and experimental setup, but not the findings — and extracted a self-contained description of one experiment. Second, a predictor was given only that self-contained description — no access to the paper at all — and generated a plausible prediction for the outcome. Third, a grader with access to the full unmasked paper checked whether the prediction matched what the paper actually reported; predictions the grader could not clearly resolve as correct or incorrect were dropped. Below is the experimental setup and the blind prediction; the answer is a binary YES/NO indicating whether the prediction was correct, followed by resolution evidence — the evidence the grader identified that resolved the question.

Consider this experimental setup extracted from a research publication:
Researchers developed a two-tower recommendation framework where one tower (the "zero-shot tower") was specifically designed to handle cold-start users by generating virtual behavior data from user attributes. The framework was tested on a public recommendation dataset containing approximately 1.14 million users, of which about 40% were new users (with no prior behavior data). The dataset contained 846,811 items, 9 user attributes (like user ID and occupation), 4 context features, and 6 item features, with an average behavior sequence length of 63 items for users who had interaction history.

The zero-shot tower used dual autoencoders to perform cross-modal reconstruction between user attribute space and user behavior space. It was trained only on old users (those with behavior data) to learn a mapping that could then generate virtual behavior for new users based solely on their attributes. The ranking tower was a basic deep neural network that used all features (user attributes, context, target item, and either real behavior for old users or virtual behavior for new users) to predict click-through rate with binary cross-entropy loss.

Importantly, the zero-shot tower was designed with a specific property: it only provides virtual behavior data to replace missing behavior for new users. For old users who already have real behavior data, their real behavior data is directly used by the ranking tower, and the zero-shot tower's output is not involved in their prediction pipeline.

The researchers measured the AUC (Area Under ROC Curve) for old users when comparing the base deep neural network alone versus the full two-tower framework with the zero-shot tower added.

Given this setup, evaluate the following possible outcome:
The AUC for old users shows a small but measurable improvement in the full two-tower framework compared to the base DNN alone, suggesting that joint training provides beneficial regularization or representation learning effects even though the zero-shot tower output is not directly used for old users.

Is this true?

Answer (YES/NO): NO